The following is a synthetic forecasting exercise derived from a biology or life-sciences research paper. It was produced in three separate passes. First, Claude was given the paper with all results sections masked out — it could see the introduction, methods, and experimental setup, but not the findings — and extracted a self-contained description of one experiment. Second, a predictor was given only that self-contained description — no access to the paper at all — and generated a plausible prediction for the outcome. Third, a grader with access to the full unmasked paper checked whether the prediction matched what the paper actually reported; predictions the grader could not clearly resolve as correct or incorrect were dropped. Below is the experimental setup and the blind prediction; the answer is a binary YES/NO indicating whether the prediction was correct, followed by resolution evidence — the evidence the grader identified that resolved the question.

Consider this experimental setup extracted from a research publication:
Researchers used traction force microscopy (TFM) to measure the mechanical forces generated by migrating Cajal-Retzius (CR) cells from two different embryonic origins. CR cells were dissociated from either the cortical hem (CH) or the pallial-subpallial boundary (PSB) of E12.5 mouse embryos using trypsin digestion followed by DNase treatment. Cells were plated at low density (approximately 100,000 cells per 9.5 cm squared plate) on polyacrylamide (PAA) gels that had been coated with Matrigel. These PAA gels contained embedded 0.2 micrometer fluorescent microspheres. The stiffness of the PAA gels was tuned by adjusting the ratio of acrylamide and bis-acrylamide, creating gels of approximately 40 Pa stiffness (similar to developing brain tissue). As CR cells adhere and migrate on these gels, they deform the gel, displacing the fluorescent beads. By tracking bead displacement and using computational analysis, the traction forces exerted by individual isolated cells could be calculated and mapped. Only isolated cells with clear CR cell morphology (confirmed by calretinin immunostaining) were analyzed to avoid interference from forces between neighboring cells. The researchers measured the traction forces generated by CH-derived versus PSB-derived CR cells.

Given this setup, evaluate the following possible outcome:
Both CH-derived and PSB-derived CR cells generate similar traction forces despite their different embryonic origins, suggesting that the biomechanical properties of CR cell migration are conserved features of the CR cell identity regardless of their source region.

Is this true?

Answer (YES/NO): NO